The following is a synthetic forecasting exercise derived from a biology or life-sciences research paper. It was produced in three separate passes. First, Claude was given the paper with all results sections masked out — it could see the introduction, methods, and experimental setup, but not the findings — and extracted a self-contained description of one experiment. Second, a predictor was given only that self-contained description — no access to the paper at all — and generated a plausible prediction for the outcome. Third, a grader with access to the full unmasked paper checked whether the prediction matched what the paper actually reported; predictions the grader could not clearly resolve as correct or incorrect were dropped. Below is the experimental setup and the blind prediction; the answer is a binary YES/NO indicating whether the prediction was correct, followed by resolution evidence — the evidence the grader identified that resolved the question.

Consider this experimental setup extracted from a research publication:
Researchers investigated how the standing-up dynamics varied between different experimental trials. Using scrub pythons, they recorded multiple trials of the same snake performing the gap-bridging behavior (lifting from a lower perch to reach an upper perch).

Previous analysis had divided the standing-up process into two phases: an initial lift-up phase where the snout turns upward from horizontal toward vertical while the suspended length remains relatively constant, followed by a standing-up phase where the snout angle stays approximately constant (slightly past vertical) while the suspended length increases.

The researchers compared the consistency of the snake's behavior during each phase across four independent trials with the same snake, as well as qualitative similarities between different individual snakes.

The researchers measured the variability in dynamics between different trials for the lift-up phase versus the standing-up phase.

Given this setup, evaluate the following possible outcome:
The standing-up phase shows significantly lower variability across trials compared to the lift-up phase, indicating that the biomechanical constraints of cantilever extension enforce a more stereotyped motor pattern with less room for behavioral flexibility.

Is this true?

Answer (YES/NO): YES